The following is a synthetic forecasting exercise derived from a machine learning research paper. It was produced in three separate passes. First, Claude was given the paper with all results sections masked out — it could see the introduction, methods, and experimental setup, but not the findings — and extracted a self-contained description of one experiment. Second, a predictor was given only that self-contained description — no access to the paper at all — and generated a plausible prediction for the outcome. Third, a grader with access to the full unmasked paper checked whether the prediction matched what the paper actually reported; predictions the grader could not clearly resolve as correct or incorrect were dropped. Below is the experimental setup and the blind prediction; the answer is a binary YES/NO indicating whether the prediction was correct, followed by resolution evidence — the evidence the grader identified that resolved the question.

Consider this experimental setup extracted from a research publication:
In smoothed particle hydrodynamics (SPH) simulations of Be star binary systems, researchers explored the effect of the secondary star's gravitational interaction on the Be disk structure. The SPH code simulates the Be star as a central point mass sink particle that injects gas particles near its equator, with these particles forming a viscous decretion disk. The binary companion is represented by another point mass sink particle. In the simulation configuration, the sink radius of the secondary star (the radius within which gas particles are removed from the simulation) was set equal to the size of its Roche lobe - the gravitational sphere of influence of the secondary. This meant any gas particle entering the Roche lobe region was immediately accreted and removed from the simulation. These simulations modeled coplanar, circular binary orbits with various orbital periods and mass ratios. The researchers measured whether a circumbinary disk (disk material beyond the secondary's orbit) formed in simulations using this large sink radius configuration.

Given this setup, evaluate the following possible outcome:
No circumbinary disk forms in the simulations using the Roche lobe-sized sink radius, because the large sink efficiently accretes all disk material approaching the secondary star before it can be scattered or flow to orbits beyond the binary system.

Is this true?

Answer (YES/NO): YES